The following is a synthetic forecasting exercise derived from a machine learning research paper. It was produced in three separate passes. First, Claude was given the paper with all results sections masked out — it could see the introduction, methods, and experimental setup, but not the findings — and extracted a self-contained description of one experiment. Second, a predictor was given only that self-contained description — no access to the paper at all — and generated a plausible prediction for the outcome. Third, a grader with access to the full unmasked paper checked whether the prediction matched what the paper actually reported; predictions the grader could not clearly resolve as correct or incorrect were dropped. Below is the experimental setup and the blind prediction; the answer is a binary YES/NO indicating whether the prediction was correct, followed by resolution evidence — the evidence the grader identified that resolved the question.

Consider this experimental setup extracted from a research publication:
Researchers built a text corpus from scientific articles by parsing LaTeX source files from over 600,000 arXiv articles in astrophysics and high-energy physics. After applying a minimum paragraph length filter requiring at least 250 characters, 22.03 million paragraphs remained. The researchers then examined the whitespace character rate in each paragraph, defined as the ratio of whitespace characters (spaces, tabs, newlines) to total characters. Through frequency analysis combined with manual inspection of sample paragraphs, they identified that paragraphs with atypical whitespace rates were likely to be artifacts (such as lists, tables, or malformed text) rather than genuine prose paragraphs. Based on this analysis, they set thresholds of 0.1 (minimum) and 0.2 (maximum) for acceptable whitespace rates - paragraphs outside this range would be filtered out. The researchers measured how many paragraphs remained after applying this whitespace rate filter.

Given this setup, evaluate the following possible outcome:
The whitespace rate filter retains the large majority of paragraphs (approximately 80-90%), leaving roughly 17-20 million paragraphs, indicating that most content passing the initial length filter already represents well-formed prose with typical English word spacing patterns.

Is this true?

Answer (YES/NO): NO